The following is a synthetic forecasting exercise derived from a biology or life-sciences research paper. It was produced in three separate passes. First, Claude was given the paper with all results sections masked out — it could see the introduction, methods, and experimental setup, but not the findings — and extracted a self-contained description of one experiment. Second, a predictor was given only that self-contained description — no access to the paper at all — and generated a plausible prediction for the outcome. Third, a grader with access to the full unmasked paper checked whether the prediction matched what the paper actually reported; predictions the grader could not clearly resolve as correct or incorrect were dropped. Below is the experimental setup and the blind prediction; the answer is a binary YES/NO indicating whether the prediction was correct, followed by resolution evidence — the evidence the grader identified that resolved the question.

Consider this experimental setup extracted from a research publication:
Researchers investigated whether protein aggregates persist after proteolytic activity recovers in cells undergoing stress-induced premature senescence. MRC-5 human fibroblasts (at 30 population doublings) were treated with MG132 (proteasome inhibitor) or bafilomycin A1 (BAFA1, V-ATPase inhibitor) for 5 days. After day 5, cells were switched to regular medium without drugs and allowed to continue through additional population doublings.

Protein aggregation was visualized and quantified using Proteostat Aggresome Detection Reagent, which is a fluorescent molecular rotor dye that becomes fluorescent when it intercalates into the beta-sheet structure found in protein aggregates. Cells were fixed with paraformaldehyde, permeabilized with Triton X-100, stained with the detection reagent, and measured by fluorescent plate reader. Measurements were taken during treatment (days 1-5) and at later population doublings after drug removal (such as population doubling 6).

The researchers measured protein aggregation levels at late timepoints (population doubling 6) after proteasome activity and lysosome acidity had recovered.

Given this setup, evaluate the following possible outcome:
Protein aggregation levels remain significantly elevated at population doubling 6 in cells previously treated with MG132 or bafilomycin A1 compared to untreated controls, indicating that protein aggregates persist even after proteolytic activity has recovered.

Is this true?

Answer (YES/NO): YES